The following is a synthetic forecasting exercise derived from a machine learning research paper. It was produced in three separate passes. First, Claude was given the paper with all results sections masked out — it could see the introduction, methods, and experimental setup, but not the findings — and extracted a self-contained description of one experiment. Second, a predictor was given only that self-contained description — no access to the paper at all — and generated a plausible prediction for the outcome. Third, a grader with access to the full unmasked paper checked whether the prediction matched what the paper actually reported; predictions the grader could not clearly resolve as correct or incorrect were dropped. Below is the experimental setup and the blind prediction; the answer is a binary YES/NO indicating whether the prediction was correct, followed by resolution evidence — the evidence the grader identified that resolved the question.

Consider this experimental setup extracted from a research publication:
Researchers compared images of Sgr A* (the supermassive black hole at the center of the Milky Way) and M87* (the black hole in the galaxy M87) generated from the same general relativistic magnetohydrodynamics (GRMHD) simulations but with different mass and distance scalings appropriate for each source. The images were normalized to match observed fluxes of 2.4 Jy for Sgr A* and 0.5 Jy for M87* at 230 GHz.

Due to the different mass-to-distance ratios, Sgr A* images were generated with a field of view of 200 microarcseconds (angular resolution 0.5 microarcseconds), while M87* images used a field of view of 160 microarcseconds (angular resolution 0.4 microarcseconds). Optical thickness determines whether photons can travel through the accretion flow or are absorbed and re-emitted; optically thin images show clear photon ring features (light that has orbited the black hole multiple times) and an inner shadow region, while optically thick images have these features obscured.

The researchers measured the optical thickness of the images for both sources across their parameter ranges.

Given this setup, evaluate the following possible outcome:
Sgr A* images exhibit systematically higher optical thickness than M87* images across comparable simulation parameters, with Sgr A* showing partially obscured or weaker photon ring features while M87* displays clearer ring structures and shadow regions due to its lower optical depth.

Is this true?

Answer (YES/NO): NO